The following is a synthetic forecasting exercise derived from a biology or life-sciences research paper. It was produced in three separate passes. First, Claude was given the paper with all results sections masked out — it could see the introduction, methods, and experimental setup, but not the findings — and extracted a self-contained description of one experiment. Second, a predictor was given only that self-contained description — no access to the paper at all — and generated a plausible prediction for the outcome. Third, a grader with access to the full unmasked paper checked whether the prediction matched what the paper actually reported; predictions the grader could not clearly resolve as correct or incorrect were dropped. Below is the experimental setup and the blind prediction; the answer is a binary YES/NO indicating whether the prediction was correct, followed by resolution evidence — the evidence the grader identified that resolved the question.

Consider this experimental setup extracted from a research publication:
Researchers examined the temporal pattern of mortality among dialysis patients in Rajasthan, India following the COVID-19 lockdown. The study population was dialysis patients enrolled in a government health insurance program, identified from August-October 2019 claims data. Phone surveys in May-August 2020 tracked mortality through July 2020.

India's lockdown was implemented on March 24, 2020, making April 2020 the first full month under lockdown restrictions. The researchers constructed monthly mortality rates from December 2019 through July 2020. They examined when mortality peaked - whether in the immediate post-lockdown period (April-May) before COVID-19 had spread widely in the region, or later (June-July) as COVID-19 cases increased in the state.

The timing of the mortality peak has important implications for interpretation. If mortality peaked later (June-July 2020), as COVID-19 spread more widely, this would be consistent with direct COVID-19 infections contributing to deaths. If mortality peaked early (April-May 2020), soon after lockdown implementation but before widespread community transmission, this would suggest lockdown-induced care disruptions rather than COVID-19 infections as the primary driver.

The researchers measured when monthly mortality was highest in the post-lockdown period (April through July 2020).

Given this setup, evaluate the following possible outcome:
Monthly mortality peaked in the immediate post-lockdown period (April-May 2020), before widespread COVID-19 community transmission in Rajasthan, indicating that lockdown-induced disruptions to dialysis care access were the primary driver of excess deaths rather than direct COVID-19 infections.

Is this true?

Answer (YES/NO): YES